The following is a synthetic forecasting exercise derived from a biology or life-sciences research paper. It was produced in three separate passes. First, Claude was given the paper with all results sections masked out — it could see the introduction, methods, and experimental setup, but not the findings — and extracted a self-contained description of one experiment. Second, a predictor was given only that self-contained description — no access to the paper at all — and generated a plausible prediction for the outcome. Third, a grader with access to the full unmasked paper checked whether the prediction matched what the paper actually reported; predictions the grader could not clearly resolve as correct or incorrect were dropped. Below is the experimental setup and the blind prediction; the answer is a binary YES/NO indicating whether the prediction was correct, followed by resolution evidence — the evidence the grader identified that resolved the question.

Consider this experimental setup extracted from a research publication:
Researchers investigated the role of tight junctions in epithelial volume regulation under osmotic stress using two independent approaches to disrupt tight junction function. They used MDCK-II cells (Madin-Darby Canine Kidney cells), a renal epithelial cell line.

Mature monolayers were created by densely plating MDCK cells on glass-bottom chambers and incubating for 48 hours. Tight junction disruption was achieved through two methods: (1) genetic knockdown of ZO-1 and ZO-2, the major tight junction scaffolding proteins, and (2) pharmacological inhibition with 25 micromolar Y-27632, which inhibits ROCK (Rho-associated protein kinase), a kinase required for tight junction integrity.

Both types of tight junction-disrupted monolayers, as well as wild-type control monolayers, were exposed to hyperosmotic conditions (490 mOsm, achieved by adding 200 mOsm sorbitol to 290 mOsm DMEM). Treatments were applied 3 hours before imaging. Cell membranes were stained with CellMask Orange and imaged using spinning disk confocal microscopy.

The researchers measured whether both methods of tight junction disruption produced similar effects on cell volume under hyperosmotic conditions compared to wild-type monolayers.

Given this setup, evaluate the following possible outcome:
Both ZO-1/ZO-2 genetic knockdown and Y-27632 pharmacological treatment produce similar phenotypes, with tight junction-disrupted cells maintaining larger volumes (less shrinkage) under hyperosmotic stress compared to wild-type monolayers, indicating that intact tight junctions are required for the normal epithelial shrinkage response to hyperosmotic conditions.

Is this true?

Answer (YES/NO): YES